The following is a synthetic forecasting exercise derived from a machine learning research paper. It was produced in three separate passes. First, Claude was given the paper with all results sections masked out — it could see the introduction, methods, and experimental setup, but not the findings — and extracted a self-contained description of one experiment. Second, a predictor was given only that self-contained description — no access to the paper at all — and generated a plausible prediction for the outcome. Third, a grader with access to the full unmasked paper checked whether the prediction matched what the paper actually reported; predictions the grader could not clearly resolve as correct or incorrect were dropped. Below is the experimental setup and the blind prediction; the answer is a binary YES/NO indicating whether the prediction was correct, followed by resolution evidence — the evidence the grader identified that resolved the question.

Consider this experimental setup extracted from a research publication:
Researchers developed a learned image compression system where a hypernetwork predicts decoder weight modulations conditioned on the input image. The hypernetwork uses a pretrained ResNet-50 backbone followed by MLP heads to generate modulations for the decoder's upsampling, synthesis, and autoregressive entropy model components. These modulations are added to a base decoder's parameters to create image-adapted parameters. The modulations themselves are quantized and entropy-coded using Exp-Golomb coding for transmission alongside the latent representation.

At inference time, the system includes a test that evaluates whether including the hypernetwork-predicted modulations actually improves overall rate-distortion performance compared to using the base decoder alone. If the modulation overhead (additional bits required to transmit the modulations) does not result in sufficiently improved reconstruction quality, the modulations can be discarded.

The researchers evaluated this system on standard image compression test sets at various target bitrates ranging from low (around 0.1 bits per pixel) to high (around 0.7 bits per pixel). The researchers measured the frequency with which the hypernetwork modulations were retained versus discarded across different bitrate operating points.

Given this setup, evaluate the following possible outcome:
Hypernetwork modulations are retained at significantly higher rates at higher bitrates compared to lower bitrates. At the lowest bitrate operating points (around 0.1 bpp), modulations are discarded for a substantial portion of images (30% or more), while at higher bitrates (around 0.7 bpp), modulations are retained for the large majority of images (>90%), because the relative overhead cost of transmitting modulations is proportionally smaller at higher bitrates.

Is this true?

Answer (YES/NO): YES